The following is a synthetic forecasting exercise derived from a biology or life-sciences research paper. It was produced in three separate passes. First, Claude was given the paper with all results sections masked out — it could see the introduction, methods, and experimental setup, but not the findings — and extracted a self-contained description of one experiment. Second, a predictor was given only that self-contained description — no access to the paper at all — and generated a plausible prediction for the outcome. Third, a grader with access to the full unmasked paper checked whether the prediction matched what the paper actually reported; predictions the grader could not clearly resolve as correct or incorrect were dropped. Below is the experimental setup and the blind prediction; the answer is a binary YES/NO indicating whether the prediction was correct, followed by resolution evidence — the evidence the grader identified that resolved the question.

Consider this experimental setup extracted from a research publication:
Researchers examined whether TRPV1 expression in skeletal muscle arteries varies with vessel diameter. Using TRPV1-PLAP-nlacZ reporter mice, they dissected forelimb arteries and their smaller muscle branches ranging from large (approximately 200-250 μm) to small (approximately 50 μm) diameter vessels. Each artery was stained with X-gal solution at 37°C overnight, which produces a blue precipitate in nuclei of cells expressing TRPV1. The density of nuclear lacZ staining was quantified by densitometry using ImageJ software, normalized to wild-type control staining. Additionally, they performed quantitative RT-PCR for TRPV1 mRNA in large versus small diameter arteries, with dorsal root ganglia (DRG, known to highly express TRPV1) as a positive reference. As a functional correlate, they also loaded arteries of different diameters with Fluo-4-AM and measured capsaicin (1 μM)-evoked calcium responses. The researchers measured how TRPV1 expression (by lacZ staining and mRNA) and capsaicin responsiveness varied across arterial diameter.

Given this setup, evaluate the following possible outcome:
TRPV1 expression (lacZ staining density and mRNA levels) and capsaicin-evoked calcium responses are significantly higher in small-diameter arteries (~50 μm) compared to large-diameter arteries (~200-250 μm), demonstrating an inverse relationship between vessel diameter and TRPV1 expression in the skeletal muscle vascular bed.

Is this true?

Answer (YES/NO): YES